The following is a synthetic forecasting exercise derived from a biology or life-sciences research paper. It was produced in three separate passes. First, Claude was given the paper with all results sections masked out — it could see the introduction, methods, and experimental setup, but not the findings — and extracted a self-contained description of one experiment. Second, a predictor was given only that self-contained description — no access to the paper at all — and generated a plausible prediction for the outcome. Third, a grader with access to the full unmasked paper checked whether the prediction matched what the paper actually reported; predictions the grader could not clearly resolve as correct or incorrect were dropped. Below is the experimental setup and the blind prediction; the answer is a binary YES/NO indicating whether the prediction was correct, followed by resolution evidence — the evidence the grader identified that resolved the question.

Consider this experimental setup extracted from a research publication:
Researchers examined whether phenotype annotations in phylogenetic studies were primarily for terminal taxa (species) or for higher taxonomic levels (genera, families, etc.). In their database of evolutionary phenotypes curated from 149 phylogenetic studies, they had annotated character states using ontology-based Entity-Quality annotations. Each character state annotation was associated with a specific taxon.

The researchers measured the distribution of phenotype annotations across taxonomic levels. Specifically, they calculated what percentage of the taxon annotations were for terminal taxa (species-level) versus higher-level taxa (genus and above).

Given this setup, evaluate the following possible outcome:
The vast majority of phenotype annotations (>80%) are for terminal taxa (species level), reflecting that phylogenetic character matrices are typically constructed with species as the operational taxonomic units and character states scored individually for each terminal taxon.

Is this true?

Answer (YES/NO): NO